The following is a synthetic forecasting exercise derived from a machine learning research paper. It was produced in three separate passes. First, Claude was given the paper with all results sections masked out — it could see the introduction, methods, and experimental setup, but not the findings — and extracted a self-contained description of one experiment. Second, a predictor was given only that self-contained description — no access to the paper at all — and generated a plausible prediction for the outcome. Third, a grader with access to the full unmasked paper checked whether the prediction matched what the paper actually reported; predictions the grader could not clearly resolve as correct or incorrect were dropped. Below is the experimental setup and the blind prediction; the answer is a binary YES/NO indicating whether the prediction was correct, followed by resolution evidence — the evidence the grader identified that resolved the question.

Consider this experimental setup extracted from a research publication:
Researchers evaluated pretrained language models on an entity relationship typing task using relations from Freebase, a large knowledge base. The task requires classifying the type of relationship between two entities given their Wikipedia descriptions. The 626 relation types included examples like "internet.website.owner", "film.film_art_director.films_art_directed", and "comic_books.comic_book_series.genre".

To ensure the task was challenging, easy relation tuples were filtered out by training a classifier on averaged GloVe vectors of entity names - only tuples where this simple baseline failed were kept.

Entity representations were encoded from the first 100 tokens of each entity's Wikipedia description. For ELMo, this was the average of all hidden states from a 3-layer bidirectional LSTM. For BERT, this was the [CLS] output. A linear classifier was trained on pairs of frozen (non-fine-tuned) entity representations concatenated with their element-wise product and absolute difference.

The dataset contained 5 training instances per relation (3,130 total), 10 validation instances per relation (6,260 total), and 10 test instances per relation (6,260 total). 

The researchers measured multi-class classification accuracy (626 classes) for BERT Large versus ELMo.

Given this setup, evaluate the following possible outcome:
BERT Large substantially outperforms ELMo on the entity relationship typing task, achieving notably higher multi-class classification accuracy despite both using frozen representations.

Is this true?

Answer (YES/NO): NO